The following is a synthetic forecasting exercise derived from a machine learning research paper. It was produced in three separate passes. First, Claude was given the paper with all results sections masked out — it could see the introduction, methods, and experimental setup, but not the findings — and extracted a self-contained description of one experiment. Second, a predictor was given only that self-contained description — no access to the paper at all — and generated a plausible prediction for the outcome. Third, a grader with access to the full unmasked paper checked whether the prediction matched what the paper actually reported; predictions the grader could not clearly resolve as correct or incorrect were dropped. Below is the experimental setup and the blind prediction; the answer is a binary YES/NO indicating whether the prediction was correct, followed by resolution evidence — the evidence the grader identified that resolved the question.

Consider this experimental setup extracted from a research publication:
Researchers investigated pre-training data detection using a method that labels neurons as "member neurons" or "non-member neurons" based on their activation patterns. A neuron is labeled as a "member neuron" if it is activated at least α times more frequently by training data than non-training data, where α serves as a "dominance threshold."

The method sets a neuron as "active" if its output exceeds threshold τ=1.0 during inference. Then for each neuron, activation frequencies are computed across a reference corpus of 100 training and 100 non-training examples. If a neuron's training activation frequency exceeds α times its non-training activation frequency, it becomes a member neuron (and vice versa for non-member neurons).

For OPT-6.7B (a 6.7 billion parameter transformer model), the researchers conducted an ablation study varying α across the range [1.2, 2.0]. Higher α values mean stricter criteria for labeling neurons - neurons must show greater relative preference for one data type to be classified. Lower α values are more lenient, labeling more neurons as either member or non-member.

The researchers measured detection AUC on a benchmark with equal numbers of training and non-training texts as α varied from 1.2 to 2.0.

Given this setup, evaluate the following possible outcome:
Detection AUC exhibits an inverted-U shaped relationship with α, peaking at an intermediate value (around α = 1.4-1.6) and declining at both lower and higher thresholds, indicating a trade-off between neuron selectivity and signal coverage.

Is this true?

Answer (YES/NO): NO